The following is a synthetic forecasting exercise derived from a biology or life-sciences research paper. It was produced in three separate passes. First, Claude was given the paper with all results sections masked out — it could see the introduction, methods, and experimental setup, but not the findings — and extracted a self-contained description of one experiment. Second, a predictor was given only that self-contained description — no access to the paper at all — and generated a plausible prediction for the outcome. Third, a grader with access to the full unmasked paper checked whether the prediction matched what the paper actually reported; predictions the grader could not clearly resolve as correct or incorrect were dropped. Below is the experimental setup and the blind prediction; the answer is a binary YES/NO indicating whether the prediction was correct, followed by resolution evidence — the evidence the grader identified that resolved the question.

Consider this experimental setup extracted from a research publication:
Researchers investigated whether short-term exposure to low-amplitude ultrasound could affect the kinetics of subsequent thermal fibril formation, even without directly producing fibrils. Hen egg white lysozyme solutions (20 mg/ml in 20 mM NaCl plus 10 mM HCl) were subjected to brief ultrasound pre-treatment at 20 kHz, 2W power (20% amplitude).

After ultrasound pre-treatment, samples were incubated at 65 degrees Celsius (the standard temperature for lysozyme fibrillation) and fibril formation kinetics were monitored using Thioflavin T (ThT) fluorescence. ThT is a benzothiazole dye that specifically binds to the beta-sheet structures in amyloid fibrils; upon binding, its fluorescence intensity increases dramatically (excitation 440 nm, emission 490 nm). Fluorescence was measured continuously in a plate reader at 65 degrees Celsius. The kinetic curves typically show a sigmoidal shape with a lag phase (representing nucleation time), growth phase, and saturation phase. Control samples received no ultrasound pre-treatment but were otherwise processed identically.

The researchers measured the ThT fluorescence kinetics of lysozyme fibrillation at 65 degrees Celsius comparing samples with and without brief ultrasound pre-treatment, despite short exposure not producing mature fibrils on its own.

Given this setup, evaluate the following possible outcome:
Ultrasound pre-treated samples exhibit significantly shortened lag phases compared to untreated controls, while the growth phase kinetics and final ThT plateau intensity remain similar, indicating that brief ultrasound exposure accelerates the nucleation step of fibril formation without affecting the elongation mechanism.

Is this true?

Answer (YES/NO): YES